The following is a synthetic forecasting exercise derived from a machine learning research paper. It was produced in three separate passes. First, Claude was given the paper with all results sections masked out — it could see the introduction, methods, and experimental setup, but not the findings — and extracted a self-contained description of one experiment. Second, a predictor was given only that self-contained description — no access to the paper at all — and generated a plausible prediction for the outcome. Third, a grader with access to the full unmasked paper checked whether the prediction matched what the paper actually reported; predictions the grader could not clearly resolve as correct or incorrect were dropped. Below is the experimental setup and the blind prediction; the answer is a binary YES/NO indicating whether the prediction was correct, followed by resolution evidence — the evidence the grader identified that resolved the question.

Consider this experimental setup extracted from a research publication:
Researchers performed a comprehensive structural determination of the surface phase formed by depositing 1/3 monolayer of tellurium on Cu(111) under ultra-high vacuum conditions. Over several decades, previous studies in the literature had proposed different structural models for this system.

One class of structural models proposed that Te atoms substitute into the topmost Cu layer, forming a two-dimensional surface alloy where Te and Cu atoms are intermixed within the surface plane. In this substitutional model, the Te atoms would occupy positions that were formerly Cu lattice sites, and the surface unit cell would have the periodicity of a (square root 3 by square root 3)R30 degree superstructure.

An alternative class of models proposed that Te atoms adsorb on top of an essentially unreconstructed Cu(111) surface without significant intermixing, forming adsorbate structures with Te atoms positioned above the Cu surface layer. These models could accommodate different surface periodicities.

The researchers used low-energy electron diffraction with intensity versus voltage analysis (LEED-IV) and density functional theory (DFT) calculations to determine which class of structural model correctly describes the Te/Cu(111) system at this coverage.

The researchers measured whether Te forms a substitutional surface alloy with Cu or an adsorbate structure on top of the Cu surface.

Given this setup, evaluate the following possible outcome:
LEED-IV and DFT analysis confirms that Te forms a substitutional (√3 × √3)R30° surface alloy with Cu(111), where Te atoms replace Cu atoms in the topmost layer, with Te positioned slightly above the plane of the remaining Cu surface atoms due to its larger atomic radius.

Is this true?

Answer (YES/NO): NO